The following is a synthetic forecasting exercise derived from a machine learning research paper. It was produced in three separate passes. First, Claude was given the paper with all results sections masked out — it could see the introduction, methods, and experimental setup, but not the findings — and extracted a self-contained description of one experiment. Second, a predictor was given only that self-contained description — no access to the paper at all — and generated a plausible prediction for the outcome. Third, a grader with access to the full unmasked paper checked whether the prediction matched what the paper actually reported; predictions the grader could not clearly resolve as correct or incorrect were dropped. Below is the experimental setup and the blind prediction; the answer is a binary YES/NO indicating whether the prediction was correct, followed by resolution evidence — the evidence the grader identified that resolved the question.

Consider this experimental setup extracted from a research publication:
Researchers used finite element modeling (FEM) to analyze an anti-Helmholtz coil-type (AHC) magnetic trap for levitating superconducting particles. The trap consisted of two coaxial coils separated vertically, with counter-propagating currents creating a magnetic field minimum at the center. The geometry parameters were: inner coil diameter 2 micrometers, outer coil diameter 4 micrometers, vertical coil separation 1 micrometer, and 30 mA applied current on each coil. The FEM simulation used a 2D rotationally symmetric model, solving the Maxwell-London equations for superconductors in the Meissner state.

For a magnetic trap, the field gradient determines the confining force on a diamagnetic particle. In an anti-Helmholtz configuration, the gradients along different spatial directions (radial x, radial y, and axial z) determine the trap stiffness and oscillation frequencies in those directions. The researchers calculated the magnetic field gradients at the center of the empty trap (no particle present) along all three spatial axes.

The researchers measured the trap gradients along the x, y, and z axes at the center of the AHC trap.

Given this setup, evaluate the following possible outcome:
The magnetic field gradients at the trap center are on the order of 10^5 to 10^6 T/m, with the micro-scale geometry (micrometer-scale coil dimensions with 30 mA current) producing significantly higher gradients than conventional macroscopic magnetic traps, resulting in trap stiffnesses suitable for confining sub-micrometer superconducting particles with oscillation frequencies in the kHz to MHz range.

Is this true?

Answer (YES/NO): NO